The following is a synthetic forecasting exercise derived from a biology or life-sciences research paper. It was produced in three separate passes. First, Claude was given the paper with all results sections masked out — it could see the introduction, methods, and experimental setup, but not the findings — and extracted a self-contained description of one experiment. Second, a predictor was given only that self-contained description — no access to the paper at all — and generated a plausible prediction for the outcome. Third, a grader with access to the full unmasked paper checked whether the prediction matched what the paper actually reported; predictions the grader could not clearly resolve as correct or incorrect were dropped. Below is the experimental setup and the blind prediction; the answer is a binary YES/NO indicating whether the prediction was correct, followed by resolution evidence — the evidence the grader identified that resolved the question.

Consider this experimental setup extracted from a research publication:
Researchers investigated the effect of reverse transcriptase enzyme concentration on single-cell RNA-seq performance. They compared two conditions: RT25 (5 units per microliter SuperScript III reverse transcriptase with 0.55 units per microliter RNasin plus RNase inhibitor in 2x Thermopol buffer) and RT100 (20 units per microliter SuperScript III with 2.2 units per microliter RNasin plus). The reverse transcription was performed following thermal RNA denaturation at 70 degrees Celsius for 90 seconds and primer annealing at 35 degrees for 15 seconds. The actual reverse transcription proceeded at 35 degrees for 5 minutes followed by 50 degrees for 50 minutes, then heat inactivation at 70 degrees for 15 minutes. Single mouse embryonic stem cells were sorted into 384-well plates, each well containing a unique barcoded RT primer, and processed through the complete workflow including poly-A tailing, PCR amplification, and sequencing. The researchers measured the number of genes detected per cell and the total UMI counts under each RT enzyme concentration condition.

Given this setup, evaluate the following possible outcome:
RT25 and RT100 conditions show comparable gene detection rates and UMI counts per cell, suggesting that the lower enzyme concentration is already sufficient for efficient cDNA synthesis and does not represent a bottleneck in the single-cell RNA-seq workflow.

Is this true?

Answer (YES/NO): NO